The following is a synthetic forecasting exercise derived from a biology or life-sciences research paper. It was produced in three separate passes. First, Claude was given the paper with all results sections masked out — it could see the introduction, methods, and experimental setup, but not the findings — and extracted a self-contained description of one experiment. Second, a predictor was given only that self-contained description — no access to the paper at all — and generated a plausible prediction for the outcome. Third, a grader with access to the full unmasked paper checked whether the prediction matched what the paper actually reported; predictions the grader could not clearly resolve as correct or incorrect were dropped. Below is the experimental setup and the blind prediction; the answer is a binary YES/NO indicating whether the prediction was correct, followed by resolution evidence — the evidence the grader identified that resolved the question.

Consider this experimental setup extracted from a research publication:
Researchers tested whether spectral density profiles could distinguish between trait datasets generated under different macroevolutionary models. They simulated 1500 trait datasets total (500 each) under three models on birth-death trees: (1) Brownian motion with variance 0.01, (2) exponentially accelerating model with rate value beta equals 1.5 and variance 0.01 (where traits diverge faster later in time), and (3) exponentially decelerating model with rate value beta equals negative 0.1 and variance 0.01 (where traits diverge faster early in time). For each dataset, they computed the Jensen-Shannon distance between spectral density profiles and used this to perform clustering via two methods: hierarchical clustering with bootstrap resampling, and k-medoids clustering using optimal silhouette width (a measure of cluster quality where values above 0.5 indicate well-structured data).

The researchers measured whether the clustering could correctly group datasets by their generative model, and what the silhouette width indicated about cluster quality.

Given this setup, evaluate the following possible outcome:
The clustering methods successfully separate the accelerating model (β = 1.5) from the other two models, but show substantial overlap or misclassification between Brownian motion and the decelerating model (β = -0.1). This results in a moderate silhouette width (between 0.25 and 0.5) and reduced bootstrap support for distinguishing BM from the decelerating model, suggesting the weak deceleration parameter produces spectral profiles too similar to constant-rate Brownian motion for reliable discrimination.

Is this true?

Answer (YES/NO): NO